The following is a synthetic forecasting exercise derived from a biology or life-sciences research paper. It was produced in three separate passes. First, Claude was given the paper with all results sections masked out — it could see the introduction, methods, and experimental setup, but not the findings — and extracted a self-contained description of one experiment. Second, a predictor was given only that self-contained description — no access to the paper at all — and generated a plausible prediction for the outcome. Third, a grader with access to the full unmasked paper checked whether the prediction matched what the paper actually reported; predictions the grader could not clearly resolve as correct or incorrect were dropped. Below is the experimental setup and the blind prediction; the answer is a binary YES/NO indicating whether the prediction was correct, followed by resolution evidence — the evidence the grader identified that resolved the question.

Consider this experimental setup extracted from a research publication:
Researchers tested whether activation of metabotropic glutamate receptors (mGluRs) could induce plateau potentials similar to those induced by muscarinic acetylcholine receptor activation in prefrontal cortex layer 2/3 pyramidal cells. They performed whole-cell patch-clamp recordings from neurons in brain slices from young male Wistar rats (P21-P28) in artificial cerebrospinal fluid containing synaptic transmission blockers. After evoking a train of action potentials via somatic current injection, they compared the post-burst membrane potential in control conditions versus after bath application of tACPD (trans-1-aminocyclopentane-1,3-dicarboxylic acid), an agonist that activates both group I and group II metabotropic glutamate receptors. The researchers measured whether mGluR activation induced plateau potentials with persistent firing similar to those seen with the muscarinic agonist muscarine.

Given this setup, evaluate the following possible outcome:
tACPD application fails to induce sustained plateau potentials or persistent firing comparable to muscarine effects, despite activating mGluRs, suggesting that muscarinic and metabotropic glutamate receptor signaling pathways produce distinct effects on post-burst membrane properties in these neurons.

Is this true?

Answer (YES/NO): NO